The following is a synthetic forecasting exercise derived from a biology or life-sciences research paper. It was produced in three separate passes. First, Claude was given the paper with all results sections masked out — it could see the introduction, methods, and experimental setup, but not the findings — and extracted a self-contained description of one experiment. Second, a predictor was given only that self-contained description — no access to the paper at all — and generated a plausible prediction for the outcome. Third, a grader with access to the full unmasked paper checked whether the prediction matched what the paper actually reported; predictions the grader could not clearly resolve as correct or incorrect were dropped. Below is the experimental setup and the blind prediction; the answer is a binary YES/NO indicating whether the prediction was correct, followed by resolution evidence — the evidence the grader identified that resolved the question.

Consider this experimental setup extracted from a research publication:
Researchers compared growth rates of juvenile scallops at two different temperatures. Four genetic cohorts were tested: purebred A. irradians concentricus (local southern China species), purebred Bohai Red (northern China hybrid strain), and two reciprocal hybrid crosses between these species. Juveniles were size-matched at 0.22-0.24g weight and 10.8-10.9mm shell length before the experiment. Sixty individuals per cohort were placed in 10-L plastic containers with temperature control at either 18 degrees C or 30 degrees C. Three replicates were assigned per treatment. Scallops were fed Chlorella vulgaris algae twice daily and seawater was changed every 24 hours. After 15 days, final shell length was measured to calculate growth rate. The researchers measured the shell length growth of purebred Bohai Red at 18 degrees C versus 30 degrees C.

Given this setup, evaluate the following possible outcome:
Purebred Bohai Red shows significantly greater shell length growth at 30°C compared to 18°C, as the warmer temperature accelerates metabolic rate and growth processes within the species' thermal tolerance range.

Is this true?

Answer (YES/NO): NO